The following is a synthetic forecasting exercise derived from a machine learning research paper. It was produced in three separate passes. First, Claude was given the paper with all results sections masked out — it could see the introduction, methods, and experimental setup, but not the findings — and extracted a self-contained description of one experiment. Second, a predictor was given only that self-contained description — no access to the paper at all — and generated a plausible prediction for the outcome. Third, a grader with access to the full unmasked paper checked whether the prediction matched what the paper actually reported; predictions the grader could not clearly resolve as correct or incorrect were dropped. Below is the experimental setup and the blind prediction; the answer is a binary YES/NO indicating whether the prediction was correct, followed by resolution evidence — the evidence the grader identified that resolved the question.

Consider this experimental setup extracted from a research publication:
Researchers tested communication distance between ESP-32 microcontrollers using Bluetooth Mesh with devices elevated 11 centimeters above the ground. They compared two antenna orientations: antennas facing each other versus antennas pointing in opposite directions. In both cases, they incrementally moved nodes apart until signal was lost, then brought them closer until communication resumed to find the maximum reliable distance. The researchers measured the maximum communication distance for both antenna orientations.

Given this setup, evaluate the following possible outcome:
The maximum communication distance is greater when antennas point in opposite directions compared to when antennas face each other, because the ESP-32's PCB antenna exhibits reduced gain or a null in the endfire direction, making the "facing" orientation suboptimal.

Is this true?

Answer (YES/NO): NO